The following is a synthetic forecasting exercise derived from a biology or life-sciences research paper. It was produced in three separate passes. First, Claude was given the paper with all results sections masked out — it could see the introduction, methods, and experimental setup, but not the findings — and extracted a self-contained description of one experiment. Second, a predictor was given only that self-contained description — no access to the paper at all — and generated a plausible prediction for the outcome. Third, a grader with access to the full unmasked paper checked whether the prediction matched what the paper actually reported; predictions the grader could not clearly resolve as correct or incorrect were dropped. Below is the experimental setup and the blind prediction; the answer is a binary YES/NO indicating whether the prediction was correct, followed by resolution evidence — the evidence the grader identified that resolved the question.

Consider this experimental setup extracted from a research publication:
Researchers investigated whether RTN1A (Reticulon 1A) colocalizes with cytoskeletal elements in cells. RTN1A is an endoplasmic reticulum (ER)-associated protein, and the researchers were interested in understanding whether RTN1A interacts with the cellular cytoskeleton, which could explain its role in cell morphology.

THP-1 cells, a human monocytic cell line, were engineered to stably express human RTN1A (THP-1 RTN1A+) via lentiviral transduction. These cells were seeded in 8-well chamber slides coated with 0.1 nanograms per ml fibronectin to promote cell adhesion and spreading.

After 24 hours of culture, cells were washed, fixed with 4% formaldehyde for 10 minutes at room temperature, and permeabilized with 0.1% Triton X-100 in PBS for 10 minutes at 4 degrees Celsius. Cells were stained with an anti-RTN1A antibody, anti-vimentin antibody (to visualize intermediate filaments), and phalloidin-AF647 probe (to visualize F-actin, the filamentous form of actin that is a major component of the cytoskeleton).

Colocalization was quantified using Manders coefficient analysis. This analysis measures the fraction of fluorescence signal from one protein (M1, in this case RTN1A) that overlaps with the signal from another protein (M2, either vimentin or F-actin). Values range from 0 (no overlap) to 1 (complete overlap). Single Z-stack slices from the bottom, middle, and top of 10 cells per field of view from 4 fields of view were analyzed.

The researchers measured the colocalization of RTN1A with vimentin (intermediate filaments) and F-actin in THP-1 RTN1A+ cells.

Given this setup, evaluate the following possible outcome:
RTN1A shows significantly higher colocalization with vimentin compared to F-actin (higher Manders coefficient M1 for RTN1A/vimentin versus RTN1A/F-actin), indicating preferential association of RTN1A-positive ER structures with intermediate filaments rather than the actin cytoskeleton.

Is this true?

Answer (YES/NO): YES